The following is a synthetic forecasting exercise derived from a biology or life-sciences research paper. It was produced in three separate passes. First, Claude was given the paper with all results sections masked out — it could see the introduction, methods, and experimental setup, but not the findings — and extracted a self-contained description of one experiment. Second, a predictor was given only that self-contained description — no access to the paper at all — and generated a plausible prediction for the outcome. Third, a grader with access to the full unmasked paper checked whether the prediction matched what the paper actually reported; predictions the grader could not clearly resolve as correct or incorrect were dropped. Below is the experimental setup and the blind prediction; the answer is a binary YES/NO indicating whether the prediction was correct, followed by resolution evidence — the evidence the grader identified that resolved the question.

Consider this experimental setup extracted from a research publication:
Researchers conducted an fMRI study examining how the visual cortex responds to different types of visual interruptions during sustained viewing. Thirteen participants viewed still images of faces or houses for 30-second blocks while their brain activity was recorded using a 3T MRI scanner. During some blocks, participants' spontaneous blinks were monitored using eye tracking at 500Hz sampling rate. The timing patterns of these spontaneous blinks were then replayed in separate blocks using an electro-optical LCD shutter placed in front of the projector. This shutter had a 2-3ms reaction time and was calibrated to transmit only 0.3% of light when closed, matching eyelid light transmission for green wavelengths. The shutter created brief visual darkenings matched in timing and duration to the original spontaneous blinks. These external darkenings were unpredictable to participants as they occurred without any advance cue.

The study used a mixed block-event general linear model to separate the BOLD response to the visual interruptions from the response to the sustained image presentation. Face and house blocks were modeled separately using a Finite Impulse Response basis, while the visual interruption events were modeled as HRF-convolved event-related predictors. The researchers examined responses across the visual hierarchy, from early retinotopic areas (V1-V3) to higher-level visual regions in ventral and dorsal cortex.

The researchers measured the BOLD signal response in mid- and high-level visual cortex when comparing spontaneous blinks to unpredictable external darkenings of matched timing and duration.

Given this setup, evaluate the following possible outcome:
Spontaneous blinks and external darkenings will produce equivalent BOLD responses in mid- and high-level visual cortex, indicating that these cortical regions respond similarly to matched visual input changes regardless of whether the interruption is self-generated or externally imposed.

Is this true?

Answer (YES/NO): NO